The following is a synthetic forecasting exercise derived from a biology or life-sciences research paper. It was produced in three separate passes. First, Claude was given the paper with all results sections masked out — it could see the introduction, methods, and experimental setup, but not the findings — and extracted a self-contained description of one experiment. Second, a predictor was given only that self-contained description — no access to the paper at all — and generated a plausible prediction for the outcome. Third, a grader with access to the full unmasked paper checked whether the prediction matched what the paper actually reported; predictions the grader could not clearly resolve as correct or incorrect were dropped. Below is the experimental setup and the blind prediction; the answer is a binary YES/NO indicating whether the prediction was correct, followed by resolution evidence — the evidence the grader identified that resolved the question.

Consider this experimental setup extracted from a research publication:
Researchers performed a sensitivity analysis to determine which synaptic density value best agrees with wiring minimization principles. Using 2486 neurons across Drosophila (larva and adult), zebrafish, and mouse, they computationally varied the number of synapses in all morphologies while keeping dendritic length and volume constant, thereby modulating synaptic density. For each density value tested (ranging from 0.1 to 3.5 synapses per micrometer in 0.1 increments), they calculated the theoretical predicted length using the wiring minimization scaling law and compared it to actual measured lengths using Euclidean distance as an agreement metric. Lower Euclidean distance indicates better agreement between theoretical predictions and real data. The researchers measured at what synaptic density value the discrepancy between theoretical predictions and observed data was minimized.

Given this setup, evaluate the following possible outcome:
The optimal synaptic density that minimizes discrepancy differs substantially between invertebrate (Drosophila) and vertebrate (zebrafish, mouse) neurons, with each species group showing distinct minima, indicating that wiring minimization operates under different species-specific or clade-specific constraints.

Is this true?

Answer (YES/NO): NO